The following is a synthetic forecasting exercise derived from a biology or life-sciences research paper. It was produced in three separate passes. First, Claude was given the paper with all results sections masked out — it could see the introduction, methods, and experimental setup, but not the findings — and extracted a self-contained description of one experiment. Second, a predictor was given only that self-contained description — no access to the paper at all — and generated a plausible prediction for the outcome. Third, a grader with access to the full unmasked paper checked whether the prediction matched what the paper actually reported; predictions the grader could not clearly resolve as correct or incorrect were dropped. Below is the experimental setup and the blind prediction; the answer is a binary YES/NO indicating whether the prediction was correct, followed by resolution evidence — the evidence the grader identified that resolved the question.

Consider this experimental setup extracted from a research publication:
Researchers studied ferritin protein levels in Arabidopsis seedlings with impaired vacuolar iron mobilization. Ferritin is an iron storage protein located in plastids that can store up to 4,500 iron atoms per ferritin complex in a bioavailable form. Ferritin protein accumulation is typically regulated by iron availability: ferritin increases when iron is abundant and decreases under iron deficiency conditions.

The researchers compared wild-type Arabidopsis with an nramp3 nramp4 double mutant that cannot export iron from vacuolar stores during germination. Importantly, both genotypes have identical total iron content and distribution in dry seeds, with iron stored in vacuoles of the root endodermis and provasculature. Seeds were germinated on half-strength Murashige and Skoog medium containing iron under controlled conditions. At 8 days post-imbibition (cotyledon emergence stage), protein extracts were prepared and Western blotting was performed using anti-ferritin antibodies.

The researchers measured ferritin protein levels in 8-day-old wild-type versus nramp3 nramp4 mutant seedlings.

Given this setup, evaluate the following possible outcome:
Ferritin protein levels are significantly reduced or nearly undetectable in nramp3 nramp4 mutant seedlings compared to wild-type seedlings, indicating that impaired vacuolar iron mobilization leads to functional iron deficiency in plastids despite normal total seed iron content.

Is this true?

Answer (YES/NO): NO